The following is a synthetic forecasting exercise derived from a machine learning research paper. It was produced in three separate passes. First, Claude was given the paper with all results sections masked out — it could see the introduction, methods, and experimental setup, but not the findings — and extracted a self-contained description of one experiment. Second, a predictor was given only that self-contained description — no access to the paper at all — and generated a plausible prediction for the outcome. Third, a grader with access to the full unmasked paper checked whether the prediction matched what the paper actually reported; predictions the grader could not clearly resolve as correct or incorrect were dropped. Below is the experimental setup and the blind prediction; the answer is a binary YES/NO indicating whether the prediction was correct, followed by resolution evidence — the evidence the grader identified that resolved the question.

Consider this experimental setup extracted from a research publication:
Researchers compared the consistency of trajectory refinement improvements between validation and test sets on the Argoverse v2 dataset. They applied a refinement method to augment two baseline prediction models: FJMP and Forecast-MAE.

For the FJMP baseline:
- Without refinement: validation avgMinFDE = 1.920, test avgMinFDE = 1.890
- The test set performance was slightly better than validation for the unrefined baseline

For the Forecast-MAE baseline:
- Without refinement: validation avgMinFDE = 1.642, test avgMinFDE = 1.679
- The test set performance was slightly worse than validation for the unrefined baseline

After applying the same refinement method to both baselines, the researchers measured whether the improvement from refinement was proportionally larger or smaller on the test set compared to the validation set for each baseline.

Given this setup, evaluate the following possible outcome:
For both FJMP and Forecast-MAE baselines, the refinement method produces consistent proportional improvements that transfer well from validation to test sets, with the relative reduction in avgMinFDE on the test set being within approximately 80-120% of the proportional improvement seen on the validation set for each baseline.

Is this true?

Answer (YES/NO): YES